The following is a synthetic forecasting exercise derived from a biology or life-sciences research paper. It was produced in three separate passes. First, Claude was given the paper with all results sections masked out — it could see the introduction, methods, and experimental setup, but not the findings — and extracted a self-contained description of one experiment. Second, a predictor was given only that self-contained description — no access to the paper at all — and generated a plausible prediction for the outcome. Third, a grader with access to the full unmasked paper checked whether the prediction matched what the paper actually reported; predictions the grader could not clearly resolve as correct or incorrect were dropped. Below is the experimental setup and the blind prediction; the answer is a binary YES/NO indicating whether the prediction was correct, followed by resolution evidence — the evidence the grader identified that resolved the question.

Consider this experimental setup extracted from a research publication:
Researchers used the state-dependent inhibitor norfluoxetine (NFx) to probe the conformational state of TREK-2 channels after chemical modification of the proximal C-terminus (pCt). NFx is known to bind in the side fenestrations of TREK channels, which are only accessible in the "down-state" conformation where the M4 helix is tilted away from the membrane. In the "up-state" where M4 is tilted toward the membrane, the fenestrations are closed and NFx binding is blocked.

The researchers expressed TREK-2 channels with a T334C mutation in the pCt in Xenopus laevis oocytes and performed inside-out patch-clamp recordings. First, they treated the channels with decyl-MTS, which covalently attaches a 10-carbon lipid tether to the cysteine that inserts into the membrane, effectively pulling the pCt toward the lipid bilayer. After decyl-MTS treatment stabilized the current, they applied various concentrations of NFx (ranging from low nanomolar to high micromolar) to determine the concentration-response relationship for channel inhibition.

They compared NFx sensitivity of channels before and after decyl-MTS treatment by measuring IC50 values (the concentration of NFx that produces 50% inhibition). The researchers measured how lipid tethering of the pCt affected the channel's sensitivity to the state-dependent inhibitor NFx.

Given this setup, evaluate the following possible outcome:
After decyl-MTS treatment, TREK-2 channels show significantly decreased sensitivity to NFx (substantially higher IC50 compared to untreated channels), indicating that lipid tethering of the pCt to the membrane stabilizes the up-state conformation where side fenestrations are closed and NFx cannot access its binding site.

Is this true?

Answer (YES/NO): YES